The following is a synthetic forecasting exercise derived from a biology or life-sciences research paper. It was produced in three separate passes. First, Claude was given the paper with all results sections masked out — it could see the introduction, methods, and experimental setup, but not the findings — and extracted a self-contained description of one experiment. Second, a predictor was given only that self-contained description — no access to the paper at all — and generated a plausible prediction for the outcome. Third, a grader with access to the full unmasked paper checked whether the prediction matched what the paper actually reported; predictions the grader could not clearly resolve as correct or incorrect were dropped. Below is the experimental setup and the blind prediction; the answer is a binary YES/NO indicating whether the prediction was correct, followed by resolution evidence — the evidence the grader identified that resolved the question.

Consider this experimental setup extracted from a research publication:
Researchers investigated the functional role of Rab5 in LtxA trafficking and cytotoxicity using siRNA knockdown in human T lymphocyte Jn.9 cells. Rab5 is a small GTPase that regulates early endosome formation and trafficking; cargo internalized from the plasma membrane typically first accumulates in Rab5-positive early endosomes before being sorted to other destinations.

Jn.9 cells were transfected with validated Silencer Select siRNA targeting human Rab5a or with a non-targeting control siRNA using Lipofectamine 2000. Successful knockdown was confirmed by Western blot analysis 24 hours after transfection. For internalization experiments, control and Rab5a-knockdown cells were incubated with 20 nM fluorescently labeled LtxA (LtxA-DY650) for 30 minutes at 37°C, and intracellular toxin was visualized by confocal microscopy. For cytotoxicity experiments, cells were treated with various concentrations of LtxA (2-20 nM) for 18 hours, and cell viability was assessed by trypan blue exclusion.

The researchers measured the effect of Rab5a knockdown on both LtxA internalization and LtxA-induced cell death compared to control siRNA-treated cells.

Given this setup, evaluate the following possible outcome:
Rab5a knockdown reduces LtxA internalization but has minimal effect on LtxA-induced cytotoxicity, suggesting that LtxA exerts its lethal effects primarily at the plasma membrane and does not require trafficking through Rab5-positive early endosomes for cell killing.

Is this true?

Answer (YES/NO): NO